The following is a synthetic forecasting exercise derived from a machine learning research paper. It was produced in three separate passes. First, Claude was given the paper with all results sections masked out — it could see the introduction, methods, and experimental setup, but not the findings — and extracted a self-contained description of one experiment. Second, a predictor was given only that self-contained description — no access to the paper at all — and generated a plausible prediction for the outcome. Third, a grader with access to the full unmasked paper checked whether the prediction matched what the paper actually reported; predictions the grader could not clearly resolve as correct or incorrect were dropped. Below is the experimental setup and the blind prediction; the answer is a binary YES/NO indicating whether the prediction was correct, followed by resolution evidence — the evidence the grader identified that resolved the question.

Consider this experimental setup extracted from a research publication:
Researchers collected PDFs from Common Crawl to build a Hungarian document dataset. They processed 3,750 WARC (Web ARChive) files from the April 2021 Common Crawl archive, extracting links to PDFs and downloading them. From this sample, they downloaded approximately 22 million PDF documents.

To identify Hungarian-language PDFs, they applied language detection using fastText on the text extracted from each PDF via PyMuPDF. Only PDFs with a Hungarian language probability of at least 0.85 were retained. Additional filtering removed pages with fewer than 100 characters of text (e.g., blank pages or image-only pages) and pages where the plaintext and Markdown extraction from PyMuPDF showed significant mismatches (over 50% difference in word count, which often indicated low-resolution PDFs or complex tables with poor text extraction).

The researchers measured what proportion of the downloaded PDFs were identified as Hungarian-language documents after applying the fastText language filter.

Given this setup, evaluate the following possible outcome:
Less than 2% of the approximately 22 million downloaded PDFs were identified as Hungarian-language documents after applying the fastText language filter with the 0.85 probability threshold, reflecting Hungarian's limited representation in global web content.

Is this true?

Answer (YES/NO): YES